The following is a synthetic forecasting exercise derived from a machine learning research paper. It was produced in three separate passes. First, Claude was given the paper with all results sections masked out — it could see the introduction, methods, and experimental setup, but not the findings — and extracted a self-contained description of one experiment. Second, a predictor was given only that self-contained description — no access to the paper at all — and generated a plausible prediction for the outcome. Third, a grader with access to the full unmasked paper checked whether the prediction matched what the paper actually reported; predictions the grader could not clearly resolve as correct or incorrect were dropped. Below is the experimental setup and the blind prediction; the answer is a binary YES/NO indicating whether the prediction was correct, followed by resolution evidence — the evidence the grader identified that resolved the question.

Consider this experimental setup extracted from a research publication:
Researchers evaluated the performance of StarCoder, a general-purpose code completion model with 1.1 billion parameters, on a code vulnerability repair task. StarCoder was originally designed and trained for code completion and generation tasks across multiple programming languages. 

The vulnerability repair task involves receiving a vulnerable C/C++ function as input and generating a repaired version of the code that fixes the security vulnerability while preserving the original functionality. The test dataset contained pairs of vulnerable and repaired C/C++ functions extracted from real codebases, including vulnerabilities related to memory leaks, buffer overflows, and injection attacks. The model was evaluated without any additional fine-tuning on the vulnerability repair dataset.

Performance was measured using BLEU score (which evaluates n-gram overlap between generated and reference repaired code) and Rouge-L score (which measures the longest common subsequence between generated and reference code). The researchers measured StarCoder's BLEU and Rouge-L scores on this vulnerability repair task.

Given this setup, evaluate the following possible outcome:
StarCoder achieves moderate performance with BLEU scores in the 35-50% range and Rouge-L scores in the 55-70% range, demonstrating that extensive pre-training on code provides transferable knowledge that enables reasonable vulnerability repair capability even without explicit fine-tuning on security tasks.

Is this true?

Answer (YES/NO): NO